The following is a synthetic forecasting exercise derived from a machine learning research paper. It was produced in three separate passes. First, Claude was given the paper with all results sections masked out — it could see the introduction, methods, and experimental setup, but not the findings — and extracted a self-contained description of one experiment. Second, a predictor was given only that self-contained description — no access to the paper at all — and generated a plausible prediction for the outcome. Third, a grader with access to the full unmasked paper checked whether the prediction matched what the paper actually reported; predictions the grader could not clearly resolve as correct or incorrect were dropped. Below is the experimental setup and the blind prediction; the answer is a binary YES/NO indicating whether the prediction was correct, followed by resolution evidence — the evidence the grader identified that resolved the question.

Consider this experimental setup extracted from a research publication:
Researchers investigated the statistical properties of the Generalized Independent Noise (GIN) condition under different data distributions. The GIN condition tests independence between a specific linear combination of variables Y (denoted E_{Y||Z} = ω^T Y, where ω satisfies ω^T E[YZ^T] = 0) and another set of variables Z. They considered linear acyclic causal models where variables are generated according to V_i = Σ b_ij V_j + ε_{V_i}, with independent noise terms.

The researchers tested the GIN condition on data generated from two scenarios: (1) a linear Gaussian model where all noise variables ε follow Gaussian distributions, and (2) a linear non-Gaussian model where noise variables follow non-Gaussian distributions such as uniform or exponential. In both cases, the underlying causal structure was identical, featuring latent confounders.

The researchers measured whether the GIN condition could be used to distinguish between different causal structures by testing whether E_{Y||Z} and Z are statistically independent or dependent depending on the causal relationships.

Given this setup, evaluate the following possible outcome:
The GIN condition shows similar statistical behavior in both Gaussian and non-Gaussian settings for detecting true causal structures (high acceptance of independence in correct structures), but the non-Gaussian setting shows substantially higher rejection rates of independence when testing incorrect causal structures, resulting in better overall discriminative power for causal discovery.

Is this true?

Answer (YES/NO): NO